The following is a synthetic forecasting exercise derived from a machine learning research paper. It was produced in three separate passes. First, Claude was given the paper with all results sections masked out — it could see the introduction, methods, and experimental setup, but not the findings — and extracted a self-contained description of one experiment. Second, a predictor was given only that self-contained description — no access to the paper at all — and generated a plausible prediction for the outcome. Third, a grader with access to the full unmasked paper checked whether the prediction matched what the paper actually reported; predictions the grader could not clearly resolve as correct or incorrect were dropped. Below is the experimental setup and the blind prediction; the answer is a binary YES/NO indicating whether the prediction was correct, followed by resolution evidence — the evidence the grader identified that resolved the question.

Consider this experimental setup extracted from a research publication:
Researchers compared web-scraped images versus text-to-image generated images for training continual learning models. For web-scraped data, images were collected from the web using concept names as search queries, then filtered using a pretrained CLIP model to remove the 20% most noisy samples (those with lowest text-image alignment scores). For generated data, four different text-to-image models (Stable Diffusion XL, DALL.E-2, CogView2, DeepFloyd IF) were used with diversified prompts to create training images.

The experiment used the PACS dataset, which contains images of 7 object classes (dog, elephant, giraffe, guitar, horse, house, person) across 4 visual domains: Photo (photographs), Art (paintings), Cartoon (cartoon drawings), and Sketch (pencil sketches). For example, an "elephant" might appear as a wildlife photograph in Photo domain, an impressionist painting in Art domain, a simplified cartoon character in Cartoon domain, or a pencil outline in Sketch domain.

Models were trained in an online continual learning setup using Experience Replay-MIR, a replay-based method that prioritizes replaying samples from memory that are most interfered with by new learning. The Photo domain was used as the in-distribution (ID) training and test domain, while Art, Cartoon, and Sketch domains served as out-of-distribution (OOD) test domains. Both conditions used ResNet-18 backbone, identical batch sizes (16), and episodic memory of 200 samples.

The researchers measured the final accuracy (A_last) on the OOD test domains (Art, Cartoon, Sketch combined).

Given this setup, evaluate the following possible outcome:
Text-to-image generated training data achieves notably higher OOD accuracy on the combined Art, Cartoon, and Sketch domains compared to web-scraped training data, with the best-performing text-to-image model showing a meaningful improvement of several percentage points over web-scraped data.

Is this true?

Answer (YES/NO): YES